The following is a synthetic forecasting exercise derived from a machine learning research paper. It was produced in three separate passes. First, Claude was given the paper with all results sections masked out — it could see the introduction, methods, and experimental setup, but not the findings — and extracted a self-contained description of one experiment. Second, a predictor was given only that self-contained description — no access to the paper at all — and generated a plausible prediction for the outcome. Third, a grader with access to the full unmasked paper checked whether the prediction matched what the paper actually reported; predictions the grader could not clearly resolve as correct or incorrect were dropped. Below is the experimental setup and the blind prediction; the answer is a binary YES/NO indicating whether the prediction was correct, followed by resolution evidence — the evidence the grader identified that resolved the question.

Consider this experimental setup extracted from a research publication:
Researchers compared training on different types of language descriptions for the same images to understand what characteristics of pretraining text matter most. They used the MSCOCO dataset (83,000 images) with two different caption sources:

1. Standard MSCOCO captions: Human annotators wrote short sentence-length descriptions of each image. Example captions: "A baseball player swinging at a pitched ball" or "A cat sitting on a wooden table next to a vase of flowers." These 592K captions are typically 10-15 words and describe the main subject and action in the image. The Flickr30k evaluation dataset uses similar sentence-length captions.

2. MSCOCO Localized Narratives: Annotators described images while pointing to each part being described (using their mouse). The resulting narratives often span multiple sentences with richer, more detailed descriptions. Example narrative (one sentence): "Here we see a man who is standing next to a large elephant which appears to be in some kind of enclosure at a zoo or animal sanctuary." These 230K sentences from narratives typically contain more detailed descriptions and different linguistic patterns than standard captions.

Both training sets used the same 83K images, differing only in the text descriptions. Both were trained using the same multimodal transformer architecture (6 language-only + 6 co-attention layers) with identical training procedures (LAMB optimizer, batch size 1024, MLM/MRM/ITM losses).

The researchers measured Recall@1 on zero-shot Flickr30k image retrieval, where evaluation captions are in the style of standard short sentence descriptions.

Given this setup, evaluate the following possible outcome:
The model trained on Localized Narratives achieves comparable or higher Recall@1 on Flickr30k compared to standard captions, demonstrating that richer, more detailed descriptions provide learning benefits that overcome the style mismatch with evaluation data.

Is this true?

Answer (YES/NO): NO